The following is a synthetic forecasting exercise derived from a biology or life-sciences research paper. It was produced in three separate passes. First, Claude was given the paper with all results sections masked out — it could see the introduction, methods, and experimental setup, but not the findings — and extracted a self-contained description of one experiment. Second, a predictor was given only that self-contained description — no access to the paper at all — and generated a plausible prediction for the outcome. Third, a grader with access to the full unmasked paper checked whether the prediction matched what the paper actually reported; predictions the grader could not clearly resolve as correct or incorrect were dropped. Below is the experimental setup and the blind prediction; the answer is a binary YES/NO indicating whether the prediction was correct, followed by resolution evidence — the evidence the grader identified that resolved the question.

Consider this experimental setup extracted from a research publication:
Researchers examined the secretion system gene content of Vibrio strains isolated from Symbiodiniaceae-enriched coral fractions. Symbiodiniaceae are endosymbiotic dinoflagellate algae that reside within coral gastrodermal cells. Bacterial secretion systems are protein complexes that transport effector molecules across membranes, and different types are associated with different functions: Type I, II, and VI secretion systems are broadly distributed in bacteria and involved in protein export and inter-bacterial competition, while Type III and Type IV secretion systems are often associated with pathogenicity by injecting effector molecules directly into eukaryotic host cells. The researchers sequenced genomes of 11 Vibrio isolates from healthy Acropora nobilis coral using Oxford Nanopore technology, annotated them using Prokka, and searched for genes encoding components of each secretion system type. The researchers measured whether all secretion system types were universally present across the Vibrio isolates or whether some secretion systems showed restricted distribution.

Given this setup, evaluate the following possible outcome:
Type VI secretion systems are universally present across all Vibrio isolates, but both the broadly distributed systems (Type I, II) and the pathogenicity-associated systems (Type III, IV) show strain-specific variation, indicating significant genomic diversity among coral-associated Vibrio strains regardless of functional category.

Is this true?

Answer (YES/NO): NO